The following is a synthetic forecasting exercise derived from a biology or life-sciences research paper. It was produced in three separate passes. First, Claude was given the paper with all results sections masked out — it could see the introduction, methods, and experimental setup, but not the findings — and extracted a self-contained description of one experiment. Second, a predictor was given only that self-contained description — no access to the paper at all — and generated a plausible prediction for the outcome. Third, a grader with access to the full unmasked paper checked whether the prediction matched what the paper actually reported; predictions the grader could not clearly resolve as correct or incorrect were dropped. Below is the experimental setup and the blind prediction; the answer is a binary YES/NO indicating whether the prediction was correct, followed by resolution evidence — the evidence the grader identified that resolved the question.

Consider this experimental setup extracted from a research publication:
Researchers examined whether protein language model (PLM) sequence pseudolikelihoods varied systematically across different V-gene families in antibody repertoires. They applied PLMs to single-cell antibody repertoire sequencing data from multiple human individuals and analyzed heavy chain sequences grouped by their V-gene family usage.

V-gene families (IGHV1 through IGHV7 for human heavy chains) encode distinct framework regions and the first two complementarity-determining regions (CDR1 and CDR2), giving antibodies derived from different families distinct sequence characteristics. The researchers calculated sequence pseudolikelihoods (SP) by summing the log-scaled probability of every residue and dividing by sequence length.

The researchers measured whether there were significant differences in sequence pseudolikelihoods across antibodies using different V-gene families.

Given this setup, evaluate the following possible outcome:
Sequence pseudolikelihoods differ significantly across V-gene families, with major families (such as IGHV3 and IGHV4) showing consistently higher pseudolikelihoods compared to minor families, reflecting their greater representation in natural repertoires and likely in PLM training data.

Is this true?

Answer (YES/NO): NO